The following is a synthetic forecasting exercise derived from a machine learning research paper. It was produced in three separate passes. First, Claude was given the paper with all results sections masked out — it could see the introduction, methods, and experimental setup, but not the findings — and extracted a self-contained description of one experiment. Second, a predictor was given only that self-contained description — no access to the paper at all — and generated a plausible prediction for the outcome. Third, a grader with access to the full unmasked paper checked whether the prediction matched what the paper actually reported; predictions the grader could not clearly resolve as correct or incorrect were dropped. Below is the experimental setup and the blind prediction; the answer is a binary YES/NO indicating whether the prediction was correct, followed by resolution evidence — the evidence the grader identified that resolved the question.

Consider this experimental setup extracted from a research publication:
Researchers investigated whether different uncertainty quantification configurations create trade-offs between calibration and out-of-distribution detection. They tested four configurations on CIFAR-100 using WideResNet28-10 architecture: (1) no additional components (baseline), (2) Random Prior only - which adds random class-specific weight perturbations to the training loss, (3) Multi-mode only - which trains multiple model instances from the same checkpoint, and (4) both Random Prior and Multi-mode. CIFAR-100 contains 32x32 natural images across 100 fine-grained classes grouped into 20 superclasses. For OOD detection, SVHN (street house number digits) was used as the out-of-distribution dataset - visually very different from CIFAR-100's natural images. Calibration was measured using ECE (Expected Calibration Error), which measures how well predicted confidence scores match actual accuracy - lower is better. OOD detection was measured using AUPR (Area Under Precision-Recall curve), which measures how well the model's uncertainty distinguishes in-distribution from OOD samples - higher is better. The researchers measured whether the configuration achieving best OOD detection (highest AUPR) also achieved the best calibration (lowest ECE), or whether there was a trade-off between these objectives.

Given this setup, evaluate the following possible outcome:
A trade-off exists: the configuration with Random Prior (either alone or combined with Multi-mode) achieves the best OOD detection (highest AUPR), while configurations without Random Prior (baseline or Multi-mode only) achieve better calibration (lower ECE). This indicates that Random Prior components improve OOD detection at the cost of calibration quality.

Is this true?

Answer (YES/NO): NO